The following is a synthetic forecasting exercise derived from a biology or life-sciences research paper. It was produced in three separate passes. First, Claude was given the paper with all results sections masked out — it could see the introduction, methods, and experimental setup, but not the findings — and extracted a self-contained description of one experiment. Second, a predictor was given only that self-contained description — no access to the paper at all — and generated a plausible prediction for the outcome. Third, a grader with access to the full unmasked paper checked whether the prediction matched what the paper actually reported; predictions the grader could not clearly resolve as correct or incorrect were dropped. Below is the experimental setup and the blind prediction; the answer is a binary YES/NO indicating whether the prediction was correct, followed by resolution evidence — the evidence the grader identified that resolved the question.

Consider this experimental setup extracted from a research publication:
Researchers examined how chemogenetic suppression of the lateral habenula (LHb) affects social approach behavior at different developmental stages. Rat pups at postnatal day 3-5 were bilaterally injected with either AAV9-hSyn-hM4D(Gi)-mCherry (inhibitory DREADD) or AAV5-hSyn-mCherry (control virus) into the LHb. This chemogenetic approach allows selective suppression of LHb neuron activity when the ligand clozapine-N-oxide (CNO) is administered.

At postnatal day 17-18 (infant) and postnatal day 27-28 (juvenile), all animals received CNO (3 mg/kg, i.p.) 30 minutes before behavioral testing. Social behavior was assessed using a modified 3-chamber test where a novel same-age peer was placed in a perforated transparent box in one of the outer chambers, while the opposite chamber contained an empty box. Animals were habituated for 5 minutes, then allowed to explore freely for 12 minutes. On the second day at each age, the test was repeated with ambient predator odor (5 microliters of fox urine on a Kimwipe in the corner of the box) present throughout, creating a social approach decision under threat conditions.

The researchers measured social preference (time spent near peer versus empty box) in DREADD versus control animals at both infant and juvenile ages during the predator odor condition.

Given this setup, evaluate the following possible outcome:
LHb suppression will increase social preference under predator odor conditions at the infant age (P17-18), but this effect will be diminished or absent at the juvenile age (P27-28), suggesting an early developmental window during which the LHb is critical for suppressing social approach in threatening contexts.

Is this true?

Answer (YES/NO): NO